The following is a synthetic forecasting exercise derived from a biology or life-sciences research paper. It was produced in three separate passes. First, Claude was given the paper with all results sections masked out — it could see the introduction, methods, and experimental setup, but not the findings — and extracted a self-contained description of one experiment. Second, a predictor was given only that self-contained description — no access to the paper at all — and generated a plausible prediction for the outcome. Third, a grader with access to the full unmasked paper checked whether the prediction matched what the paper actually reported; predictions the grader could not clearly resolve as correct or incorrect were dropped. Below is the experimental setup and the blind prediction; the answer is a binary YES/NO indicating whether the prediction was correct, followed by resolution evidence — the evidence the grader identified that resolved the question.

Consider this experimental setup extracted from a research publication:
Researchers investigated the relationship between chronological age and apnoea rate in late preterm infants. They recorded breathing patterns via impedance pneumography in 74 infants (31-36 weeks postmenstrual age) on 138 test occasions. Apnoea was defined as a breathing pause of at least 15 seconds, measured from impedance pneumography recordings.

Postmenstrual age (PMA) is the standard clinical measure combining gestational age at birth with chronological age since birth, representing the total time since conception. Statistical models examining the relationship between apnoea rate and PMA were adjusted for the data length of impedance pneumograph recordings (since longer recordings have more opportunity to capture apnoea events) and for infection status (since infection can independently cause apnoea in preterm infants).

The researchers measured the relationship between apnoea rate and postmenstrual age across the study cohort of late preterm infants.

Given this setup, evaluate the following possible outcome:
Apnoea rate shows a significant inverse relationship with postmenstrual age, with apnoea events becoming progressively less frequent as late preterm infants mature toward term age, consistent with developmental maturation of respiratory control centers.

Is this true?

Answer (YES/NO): NO